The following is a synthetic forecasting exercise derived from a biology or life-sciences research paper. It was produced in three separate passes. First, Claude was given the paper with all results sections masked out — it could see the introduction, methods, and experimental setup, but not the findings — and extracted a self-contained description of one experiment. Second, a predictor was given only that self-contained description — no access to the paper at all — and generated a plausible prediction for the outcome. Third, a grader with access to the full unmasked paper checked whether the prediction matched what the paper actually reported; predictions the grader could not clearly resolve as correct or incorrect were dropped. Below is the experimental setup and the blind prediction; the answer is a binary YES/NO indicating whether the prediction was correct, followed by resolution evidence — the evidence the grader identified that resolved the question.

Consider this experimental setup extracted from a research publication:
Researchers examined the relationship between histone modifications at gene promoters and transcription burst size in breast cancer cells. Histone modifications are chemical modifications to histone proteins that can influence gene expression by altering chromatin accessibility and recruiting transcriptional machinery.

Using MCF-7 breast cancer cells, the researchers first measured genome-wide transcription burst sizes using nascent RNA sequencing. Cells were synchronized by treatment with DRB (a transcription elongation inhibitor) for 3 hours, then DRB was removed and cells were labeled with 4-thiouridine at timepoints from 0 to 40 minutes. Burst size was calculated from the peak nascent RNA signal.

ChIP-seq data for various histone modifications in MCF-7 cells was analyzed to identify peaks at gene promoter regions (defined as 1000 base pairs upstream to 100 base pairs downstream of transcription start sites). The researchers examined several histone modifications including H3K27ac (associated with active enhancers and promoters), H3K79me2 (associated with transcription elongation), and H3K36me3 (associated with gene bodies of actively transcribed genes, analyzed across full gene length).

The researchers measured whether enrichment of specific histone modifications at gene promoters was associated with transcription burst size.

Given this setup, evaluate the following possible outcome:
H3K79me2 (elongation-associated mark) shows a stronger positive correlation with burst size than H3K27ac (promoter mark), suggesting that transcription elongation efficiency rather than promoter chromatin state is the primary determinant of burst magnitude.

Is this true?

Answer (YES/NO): NO